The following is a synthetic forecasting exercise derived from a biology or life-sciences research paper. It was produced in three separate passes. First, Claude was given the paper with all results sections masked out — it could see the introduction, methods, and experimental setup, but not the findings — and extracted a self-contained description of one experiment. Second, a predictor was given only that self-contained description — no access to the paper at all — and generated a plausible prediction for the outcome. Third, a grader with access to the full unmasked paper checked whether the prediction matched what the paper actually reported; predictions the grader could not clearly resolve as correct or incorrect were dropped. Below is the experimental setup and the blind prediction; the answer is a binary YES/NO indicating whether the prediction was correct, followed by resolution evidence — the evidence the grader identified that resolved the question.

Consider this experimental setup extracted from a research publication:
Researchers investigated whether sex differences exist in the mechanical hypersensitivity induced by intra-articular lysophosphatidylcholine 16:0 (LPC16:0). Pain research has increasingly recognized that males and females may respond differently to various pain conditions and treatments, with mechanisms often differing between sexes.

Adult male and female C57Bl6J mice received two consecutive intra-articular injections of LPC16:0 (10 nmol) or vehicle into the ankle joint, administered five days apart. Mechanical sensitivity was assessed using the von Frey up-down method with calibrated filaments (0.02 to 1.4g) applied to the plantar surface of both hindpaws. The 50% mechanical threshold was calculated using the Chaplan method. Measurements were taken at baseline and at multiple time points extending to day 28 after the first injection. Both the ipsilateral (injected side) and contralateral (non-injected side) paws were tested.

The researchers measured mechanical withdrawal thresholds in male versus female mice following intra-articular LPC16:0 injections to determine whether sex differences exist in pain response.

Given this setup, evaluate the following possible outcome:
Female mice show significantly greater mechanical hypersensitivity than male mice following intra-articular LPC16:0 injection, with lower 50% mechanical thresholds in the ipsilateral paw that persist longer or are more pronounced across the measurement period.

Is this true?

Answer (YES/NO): NO